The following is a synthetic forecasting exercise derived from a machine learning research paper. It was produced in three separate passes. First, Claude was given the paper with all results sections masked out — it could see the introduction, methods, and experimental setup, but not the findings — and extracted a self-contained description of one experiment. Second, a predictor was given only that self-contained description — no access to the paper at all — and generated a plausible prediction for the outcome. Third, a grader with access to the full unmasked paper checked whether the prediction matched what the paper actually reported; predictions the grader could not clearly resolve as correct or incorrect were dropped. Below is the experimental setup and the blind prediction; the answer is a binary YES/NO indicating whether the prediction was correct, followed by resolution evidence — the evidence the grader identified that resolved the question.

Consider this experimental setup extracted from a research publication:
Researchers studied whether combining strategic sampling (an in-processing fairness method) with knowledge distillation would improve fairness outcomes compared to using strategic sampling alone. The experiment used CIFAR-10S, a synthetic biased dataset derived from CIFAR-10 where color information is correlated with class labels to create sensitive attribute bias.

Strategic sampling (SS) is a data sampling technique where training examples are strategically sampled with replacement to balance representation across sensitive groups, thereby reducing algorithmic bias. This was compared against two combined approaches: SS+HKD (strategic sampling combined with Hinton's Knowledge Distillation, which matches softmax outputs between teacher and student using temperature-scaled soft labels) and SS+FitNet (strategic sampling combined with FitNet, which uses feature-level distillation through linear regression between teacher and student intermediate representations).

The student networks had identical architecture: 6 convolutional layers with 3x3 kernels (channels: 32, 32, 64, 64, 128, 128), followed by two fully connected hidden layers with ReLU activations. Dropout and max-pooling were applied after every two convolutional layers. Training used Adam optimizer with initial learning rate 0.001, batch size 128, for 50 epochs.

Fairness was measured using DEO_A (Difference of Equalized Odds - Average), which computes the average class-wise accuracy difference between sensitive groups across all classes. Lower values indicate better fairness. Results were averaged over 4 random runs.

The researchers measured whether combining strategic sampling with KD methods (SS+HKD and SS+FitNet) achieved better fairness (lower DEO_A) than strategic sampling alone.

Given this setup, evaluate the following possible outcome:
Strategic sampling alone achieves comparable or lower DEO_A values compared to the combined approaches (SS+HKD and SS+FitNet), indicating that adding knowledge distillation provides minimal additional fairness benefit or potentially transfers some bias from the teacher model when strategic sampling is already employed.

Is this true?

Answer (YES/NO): YES